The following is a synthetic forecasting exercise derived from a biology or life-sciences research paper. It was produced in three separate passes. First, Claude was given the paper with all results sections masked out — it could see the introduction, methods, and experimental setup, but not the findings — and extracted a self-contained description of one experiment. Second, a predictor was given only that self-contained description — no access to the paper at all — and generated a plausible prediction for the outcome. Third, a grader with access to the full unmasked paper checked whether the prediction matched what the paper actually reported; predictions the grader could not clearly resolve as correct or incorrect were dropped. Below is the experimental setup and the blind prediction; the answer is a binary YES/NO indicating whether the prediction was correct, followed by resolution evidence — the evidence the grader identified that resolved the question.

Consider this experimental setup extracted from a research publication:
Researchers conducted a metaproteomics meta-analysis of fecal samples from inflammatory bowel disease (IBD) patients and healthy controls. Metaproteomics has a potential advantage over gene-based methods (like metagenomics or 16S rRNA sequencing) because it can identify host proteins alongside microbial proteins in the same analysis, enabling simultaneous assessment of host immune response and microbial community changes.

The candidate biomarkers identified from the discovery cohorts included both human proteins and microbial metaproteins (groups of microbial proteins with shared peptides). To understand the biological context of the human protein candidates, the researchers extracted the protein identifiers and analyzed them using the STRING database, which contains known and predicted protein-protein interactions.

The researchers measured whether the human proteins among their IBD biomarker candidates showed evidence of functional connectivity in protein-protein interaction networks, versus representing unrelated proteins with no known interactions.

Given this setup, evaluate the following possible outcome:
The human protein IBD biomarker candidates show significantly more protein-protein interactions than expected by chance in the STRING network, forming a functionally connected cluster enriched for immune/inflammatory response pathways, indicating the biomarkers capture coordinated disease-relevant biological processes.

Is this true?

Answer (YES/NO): YES